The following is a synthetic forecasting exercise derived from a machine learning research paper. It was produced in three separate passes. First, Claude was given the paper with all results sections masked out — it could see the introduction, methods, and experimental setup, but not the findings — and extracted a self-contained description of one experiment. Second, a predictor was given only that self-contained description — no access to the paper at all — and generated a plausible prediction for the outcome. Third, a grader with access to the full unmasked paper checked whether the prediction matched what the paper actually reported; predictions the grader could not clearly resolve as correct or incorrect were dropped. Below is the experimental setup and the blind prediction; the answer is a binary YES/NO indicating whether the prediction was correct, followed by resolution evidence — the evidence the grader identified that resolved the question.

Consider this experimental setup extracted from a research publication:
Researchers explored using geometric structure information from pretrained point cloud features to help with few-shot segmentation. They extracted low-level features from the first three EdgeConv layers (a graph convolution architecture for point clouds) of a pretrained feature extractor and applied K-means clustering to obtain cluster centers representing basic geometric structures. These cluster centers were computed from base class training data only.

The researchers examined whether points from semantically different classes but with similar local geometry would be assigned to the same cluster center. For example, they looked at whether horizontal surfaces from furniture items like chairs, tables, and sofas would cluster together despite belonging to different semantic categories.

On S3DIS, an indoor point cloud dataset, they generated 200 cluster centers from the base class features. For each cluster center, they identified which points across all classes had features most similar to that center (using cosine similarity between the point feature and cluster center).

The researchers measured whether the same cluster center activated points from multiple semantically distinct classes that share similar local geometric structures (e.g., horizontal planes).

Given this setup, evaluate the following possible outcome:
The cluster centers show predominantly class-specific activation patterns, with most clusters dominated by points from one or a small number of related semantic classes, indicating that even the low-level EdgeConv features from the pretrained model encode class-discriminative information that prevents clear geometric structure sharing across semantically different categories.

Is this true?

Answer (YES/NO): NO